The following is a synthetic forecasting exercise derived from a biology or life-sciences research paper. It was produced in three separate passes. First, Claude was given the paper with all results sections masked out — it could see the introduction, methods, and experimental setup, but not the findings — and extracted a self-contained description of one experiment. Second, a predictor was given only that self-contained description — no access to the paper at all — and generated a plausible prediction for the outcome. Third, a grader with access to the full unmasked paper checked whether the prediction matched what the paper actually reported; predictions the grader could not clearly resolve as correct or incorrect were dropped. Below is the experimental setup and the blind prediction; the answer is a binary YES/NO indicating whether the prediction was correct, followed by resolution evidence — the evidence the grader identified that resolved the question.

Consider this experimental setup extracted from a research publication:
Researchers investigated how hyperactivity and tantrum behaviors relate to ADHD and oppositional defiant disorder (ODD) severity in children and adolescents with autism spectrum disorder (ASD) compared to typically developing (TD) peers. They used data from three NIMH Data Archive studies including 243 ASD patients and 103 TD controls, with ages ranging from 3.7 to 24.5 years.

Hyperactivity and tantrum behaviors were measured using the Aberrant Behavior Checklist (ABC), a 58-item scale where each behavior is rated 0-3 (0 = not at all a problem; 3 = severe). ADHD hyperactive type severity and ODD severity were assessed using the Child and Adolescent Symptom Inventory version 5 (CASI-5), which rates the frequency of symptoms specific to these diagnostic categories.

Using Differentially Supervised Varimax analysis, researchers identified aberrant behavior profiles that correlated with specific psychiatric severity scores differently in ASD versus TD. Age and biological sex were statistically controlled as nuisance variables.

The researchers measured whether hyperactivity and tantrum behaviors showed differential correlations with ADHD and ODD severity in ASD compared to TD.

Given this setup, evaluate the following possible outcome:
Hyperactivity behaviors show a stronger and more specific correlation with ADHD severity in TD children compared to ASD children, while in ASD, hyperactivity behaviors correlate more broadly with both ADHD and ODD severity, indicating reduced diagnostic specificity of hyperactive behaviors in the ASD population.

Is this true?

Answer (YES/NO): NO